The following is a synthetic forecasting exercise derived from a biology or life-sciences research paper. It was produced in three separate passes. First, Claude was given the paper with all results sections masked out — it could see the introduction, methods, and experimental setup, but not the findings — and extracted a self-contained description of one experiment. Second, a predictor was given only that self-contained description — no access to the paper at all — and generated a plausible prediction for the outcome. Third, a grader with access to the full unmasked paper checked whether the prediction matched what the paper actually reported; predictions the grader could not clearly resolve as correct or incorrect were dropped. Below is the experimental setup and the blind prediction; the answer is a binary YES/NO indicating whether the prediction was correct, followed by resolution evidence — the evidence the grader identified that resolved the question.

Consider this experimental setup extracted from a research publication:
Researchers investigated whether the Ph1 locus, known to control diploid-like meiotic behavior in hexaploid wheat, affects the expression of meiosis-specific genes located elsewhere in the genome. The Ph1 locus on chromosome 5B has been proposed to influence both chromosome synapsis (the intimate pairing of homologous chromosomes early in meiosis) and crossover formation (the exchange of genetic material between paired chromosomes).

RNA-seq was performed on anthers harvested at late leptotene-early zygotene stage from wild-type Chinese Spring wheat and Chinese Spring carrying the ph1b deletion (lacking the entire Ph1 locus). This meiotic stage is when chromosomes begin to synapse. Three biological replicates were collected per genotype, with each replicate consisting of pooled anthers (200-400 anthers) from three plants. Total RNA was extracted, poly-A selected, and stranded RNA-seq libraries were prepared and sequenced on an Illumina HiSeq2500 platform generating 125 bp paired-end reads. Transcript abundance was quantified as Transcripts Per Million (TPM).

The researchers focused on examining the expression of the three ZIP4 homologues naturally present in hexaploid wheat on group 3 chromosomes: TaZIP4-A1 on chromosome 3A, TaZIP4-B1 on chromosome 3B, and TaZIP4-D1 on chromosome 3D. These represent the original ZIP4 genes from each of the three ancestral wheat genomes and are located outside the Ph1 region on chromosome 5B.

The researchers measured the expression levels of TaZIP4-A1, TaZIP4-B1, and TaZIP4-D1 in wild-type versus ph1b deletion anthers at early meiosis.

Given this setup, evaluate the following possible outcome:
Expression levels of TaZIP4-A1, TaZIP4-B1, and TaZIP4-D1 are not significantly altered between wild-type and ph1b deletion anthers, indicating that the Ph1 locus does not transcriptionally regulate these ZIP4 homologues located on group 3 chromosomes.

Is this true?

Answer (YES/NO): YES